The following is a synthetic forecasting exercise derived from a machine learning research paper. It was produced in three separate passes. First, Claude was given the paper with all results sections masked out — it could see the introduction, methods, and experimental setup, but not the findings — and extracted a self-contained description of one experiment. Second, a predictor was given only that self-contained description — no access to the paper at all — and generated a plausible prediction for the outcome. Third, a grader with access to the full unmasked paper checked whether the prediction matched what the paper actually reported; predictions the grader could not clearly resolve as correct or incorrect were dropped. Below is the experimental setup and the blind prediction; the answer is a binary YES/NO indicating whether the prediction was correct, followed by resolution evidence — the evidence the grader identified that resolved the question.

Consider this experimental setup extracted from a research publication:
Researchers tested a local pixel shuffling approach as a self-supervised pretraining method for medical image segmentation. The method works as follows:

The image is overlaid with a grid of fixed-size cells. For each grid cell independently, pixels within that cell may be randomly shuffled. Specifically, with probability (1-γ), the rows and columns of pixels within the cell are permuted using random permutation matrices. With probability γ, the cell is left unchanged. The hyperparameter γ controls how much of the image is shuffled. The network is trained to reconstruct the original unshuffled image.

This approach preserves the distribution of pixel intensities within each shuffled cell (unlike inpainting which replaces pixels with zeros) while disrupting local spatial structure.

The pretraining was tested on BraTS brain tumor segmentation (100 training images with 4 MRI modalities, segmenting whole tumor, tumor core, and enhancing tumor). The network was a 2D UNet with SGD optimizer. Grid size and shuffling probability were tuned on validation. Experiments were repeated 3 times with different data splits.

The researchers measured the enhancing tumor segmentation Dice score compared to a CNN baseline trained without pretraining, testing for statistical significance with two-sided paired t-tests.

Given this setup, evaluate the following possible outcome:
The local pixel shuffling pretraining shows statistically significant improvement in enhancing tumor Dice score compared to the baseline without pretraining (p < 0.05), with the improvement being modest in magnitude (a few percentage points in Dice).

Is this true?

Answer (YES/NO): NO